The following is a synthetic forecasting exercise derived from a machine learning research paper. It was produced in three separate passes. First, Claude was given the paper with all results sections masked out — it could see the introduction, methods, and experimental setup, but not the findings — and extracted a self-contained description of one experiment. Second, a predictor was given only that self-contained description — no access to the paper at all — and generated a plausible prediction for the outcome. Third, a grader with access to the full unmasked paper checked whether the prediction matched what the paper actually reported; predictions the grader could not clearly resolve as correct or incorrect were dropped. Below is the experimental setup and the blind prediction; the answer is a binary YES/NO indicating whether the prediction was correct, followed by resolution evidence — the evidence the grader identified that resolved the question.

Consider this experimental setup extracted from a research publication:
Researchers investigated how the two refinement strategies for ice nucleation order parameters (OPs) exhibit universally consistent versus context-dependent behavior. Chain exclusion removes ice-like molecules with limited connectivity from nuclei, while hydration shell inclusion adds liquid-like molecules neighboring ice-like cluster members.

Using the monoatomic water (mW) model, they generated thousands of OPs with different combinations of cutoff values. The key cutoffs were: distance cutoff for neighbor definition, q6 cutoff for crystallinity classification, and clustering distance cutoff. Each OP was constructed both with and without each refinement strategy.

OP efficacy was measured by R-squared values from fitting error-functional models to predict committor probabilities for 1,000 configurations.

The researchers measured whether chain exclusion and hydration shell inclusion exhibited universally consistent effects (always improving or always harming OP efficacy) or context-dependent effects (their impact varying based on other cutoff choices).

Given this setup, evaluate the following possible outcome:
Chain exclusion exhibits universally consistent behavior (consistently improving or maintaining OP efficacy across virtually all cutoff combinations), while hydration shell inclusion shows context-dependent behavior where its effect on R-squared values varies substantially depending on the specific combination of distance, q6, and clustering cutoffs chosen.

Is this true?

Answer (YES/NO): NO